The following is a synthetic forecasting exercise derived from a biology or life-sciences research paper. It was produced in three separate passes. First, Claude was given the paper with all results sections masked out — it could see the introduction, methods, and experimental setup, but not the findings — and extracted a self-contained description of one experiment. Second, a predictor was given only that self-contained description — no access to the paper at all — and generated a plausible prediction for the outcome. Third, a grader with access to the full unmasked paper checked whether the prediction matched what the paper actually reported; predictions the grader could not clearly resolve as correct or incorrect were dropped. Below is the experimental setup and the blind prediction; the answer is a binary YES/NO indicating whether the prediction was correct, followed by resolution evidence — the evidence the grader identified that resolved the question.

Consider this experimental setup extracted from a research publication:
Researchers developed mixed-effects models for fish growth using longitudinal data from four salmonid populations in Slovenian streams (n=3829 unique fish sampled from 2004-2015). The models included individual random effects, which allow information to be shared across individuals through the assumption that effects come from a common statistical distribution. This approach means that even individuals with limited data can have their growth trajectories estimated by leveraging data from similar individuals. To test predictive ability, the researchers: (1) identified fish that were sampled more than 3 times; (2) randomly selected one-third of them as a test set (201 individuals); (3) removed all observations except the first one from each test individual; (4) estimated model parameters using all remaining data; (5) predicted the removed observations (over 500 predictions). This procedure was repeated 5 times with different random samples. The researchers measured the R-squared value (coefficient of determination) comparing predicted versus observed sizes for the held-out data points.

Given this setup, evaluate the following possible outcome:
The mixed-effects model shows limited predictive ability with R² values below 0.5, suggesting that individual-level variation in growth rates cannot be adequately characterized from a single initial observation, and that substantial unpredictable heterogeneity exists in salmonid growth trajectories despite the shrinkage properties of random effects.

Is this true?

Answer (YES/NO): NO